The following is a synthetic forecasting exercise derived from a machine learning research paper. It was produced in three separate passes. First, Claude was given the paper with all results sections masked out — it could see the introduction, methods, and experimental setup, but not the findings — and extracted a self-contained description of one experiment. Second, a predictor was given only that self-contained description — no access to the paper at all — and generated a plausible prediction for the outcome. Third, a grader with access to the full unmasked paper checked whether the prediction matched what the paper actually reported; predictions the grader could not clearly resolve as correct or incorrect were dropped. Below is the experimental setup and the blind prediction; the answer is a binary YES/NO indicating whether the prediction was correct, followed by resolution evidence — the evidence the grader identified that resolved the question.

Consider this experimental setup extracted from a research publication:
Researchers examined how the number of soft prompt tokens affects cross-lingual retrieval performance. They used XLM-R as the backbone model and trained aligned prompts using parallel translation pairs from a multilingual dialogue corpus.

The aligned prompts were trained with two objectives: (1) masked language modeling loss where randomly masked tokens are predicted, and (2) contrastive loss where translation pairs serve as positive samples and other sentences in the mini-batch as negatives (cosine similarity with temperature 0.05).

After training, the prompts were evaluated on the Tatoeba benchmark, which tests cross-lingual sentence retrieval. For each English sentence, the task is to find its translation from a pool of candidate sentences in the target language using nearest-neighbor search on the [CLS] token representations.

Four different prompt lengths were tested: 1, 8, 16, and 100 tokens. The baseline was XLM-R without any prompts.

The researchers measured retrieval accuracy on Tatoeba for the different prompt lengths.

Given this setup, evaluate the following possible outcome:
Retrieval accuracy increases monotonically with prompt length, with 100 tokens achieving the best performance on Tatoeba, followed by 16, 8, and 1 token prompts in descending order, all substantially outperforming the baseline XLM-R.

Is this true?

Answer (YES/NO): NO